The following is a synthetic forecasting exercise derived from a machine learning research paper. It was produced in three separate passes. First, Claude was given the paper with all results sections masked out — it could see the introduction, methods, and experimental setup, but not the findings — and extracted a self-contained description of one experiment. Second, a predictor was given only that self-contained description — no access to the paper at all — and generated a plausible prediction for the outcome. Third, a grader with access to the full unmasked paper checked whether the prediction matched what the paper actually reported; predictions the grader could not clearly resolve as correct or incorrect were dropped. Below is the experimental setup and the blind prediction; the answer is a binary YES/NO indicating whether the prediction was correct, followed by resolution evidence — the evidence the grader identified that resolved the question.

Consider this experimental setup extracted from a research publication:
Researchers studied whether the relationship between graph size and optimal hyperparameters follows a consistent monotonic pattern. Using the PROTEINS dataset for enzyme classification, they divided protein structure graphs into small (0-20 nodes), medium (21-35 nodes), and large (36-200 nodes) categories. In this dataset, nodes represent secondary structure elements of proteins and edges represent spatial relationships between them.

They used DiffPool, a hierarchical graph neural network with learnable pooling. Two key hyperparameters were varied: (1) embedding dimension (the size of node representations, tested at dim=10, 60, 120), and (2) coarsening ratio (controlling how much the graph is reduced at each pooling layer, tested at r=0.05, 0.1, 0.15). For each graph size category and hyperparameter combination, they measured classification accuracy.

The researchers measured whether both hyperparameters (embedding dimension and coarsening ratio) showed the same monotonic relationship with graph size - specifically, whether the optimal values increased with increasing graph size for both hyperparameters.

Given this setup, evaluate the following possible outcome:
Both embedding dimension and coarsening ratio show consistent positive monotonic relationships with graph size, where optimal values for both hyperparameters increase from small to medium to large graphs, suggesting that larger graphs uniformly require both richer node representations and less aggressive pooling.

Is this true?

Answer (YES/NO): YES